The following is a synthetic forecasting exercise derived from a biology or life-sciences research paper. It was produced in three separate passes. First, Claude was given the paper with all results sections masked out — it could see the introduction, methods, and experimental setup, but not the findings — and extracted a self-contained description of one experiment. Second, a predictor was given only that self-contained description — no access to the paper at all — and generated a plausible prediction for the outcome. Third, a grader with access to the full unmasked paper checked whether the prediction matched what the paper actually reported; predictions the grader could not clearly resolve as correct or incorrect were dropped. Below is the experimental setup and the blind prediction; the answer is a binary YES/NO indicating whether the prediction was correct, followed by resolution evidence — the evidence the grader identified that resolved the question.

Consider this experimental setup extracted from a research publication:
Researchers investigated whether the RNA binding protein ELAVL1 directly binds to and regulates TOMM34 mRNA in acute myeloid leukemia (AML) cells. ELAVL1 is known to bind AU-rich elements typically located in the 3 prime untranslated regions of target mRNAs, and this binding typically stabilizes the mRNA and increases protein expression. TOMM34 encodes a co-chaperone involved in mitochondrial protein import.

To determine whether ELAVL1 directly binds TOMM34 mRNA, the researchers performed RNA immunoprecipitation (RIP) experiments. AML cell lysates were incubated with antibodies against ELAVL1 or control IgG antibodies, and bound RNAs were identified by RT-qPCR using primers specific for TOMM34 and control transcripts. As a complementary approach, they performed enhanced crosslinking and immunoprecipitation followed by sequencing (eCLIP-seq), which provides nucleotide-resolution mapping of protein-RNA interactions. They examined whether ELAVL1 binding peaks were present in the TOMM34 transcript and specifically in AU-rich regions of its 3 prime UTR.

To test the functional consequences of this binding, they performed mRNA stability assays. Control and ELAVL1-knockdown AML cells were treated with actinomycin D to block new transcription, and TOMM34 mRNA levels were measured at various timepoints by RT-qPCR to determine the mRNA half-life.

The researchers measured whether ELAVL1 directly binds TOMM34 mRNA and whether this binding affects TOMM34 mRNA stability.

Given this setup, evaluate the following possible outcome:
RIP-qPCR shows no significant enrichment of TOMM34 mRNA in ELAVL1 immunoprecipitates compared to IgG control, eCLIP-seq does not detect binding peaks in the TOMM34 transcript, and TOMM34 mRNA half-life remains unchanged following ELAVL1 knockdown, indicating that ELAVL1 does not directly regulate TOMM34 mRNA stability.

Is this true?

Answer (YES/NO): NO